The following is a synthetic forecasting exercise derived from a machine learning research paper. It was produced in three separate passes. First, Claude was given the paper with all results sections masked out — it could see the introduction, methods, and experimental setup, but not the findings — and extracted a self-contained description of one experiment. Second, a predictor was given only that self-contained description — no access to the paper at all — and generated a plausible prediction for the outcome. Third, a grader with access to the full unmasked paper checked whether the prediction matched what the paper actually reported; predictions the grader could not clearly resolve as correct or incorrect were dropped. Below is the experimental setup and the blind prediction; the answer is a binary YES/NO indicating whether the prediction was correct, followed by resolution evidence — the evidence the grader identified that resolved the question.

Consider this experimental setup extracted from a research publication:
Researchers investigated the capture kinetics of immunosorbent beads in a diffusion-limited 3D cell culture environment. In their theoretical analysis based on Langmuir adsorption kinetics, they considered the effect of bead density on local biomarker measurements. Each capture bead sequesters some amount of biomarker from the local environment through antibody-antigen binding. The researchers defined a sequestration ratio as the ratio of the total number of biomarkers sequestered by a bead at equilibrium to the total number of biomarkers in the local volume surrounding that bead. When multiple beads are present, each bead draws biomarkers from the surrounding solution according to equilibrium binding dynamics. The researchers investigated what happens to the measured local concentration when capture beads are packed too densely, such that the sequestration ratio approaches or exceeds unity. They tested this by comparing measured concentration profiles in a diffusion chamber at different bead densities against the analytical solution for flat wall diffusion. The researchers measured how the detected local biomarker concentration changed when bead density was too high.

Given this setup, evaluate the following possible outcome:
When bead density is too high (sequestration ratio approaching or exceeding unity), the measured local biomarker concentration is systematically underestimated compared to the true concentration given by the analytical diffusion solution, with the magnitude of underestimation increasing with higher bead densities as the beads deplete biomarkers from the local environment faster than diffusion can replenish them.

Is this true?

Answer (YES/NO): YES